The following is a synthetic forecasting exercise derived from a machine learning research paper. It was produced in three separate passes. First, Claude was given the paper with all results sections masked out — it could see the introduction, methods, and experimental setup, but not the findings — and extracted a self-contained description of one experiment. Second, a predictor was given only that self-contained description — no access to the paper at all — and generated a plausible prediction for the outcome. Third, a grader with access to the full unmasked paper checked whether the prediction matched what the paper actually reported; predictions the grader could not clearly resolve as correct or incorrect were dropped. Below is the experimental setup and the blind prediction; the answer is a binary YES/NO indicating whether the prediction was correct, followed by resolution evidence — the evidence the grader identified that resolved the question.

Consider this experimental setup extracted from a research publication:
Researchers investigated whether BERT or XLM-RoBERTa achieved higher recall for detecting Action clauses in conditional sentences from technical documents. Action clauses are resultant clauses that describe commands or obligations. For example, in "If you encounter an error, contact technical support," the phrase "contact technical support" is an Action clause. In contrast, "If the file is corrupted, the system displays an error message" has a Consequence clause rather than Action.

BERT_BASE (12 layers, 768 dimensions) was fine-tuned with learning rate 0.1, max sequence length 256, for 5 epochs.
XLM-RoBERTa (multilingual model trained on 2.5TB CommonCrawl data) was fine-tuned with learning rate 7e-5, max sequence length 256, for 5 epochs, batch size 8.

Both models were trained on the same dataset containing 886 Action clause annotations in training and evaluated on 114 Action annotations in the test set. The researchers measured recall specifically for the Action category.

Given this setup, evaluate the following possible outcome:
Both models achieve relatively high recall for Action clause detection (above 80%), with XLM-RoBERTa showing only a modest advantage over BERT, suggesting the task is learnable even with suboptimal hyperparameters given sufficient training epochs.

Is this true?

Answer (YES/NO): YES